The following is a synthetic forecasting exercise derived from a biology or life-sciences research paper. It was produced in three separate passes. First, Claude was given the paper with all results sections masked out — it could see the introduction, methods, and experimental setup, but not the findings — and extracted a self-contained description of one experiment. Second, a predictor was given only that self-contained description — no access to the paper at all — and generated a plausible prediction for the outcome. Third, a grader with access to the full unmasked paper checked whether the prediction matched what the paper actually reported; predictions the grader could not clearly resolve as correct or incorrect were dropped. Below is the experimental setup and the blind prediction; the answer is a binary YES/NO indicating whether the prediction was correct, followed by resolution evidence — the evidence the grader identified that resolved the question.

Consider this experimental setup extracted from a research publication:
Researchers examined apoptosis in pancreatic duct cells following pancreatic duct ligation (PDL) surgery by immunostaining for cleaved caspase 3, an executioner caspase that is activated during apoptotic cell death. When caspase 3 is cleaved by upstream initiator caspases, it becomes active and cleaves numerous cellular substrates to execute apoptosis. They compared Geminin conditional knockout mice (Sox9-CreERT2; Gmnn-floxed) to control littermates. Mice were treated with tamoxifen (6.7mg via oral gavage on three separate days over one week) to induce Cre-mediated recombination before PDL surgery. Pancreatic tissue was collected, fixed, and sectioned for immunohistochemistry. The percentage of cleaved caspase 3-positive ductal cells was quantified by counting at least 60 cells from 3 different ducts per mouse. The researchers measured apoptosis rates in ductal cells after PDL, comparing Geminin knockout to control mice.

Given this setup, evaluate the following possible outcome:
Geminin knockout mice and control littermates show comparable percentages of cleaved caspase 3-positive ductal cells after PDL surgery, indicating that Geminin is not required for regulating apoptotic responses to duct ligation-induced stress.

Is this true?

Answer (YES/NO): YES